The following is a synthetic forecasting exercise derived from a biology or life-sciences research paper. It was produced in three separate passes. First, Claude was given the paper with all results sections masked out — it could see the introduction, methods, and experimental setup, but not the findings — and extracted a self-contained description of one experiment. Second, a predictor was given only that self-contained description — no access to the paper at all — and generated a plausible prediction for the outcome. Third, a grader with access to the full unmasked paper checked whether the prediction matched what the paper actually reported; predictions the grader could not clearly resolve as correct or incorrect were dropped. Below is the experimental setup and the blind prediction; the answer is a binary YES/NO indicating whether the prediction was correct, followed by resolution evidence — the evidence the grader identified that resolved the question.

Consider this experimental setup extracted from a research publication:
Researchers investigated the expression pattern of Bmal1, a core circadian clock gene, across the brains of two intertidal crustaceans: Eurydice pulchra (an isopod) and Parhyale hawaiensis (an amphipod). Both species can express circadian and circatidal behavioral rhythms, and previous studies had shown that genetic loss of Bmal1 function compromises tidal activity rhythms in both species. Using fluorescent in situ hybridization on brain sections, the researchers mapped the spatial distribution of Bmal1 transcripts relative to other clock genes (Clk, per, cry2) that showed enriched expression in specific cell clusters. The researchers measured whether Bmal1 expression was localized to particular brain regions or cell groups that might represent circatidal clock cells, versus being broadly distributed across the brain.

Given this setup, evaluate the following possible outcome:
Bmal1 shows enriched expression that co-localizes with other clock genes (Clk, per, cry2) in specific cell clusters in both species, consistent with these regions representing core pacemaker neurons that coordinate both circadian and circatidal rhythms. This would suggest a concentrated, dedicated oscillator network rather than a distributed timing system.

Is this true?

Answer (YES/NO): NO